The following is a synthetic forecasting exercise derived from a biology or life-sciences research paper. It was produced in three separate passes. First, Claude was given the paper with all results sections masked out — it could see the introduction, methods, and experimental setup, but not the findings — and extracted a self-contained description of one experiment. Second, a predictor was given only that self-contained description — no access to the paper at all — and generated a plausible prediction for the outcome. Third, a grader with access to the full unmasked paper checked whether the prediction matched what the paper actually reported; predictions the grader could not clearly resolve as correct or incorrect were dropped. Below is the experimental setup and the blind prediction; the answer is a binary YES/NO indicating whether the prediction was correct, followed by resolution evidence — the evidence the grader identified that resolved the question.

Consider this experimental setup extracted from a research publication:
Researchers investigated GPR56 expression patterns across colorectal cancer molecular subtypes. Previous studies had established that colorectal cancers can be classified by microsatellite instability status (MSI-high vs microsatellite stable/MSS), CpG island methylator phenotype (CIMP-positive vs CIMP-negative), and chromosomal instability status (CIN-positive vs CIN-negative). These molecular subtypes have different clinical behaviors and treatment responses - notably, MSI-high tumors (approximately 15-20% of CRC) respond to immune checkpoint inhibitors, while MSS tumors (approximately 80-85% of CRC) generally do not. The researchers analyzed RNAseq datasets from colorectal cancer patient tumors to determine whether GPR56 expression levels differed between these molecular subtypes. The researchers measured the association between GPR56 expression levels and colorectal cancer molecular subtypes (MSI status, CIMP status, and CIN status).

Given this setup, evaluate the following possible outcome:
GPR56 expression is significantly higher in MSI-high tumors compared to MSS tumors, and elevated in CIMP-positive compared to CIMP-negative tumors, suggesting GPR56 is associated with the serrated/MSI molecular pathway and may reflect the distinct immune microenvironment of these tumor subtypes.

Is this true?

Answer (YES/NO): NO